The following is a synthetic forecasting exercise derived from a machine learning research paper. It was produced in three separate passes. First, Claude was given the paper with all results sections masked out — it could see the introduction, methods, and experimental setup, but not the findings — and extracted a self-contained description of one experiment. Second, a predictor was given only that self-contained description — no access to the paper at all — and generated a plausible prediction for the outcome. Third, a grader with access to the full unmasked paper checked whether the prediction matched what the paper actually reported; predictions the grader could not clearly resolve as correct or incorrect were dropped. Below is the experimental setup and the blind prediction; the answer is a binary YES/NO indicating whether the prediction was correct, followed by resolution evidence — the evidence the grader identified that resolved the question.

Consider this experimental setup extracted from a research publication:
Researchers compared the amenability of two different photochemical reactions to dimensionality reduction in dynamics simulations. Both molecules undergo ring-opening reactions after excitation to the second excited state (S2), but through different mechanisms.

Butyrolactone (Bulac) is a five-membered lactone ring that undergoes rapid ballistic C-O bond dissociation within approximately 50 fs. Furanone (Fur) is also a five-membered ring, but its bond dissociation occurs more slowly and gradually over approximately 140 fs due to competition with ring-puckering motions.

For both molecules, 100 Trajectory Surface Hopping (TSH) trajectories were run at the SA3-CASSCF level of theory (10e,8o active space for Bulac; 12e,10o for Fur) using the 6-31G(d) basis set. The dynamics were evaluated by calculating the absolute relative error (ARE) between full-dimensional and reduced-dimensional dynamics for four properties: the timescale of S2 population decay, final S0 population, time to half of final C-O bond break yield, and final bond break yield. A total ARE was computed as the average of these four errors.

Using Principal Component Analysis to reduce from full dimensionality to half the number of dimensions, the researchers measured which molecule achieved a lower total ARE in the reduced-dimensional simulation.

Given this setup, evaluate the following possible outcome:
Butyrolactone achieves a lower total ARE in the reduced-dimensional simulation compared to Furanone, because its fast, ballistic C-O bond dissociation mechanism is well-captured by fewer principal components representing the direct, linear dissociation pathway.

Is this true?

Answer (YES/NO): YES